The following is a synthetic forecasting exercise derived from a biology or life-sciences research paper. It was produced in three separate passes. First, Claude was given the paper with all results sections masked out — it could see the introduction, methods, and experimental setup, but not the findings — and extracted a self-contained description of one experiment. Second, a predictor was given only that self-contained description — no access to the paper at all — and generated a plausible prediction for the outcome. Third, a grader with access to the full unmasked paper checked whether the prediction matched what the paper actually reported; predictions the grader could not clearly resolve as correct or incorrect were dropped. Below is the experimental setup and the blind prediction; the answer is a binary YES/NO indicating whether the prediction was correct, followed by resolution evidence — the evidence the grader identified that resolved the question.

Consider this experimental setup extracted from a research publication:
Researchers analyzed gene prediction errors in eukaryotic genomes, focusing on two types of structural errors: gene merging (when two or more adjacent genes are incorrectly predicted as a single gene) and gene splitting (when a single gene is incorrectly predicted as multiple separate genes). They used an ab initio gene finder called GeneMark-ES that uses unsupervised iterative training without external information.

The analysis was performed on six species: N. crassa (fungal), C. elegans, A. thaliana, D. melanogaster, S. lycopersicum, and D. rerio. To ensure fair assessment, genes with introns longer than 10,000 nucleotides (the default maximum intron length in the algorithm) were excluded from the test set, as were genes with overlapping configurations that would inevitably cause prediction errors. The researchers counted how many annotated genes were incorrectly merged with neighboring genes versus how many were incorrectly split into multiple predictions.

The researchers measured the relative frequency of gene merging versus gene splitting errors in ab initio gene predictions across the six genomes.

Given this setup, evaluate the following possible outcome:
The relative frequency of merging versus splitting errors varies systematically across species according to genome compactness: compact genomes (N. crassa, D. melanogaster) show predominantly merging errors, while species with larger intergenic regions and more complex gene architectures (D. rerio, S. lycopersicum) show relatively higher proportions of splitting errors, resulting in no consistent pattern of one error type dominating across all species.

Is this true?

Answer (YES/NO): NO